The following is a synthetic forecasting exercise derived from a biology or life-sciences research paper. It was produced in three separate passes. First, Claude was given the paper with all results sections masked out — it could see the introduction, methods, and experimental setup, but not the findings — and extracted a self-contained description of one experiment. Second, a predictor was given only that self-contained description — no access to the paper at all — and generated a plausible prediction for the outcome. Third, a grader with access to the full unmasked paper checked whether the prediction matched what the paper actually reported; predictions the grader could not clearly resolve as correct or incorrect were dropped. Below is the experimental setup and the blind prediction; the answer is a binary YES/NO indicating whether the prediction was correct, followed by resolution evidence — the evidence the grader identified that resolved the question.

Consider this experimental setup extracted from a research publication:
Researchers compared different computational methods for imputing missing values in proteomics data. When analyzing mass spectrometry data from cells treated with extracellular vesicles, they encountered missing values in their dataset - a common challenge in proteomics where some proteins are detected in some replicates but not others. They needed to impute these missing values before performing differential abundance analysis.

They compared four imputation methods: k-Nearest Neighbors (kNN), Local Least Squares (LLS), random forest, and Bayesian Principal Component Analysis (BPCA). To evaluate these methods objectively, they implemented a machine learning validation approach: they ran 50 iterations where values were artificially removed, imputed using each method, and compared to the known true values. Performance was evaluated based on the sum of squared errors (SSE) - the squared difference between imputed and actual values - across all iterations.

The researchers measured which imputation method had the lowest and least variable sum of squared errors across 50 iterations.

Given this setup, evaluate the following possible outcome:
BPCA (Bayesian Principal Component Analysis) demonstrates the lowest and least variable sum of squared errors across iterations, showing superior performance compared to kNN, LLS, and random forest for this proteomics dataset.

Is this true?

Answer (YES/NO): YES